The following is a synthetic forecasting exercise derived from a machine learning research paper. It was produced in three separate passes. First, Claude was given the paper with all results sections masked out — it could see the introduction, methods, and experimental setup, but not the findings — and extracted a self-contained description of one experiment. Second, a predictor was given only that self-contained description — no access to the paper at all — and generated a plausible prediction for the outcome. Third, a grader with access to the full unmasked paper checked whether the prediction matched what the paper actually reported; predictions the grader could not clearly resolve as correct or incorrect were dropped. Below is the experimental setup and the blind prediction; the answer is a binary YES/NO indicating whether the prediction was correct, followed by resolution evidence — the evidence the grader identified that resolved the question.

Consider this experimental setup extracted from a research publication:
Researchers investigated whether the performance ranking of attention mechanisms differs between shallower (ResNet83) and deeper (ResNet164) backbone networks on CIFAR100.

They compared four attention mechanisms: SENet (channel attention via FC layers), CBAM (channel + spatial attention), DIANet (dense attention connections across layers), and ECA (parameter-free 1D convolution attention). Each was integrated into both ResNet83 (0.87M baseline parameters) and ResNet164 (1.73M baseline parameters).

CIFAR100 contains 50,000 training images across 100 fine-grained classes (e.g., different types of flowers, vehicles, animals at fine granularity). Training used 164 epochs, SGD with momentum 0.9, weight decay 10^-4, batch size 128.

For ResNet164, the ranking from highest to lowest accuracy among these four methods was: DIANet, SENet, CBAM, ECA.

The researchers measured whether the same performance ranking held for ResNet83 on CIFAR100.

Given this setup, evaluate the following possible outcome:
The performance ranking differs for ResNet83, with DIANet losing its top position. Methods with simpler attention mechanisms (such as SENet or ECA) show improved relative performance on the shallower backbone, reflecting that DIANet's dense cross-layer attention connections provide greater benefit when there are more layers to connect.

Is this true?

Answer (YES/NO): NO